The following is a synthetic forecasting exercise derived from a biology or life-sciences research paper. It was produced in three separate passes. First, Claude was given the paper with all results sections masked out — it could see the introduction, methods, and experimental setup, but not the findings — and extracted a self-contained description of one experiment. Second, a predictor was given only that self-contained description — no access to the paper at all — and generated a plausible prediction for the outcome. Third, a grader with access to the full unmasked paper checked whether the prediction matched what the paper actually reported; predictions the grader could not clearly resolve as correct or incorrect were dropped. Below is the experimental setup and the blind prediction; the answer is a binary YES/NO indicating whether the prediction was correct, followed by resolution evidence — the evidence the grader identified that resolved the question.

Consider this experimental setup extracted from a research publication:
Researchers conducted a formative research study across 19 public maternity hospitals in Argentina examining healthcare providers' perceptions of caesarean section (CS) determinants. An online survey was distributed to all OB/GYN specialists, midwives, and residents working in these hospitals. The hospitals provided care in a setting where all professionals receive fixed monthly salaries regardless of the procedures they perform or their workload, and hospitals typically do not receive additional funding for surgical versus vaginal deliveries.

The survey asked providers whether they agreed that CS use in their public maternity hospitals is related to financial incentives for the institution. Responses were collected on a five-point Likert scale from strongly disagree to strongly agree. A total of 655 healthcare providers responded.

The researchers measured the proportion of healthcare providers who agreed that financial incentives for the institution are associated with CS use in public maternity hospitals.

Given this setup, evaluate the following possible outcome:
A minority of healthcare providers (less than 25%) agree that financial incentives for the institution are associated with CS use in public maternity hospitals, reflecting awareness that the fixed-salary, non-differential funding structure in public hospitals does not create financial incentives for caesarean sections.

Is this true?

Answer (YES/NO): YES